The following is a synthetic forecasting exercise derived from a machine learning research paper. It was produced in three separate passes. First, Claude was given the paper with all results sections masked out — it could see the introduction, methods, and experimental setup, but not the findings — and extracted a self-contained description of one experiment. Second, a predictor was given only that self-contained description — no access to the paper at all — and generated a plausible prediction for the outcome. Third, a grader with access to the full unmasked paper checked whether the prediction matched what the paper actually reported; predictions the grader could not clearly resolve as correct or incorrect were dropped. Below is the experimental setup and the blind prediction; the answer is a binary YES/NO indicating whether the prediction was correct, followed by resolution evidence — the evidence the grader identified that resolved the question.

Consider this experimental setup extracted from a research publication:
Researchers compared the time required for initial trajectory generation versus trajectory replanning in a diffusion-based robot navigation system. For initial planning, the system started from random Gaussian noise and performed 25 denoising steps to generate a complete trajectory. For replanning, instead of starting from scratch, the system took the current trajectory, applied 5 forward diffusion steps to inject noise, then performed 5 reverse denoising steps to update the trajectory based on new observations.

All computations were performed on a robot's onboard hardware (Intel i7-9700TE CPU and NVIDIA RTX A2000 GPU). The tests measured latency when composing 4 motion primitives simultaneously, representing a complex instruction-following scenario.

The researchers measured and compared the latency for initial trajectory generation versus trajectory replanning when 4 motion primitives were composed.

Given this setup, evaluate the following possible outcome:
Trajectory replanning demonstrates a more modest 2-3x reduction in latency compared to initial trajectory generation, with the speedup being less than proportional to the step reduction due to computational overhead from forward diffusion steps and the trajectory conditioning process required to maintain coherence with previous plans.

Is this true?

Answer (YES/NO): NO